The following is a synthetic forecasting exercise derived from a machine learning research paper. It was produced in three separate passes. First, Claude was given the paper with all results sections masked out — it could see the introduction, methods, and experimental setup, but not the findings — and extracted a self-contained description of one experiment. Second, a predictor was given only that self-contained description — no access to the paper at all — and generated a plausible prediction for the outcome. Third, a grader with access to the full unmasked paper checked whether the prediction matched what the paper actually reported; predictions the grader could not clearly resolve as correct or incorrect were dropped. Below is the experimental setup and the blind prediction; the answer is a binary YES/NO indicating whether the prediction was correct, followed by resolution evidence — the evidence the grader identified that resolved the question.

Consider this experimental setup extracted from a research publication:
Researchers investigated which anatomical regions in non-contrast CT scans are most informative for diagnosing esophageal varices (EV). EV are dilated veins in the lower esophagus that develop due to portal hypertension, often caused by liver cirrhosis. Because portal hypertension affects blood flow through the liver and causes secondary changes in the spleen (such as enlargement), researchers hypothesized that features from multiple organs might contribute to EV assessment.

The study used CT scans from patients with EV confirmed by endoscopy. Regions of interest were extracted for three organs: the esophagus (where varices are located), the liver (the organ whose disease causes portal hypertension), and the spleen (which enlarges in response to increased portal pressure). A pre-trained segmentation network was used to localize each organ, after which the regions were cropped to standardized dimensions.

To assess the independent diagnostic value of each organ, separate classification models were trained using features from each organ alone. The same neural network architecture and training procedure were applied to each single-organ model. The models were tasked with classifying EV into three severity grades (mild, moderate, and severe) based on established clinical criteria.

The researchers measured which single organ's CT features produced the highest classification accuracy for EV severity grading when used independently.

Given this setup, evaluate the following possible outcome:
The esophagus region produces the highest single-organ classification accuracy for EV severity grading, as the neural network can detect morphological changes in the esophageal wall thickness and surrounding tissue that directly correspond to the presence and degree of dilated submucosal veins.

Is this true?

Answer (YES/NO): YES